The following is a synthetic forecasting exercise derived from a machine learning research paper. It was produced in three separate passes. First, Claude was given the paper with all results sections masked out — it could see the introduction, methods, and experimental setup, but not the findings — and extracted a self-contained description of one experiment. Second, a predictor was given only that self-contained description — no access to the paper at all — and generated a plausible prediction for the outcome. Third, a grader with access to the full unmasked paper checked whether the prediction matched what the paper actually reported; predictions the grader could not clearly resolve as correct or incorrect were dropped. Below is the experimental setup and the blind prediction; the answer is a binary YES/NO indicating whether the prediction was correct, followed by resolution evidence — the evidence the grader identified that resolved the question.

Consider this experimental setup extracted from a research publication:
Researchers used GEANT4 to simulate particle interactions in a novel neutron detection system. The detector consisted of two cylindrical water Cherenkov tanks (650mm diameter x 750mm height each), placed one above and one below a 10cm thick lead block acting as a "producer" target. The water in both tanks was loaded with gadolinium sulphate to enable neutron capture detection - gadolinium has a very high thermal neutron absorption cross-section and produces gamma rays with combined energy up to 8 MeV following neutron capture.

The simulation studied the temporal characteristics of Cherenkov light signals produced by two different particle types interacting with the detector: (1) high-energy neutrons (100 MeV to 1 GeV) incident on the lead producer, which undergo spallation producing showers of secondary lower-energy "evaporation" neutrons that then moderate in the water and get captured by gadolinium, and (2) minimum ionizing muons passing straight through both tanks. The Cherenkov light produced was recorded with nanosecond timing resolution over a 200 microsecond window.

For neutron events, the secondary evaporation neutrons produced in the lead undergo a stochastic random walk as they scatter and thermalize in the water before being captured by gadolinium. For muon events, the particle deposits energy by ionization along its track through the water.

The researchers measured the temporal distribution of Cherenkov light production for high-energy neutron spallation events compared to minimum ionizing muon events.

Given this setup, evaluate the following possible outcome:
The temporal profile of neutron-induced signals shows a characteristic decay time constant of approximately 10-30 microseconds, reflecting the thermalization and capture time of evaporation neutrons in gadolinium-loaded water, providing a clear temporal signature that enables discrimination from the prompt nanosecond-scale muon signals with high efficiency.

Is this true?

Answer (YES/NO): NO